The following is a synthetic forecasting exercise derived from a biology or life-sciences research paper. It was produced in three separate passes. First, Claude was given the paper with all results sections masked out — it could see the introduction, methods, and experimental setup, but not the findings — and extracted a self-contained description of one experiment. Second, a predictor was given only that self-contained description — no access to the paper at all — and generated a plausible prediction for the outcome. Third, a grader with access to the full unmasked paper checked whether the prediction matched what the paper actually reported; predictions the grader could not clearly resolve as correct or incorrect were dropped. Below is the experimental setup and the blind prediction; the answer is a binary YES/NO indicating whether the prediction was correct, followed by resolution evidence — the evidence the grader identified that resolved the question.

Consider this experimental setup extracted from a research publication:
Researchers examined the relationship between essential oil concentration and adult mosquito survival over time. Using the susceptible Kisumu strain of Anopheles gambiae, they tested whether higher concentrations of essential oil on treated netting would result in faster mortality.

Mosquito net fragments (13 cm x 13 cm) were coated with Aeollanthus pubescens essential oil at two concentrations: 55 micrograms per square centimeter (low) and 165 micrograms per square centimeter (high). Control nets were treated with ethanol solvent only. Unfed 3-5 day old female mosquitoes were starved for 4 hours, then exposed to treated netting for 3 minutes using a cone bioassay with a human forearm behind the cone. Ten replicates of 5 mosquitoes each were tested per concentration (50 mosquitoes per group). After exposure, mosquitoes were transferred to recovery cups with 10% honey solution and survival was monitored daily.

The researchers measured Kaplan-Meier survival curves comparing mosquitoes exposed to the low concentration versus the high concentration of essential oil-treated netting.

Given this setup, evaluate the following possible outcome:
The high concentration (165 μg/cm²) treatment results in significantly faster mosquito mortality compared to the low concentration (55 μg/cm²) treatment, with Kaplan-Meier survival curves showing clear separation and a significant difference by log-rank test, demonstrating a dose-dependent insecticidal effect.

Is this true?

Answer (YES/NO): YES